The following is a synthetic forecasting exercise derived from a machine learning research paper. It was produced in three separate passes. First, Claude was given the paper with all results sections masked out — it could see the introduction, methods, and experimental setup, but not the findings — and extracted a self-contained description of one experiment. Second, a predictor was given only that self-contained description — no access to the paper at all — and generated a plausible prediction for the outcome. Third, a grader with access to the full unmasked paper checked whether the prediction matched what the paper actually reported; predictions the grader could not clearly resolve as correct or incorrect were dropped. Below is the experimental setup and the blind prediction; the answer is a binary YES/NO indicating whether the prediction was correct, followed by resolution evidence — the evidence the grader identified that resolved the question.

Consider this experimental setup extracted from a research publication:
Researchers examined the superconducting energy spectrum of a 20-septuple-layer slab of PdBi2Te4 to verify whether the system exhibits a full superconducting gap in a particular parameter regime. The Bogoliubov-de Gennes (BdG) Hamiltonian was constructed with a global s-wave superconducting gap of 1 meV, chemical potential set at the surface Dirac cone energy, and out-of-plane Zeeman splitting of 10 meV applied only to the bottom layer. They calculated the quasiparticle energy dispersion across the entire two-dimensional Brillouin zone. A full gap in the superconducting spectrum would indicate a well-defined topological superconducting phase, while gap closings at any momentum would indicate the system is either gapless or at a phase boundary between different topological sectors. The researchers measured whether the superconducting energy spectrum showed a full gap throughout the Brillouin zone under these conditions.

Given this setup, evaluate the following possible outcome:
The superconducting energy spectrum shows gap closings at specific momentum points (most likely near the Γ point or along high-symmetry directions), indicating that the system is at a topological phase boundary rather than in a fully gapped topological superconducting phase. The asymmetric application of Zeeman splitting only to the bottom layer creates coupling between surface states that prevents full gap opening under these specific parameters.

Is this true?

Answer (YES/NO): NO